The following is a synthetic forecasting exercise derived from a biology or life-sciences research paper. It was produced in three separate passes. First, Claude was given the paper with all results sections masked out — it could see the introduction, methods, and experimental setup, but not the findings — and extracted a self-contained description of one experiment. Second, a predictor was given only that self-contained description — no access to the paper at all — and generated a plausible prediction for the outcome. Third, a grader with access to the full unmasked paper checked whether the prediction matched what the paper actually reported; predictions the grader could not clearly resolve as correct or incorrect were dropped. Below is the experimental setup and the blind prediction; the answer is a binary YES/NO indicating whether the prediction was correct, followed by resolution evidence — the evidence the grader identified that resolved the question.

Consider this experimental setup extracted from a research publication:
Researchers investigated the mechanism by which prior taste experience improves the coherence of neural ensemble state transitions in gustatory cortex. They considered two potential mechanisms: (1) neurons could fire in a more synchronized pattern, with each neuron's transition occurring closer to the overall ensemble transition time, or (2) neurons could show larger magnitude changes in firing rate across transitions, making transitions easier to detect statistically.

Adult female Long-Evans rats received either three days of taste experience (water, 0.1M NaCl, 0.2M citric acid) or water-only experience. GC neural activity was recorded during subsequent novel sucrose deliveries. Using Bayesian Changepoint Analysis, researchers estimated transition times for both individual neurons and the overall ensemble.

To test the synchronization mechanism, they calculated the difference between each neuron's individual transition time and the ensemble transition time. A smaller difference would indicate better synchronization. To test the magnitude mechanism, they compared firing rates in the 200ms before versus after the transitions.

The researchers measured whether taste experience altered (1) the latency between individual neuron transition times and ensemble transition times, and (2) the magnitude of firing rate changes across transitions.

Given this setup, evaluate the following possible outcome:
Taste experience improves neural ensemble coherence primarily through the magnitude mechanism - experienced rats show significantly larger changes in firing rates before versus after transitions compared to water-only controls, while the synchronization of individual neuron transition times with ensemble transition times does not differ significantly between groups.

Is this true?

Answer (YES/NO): NO